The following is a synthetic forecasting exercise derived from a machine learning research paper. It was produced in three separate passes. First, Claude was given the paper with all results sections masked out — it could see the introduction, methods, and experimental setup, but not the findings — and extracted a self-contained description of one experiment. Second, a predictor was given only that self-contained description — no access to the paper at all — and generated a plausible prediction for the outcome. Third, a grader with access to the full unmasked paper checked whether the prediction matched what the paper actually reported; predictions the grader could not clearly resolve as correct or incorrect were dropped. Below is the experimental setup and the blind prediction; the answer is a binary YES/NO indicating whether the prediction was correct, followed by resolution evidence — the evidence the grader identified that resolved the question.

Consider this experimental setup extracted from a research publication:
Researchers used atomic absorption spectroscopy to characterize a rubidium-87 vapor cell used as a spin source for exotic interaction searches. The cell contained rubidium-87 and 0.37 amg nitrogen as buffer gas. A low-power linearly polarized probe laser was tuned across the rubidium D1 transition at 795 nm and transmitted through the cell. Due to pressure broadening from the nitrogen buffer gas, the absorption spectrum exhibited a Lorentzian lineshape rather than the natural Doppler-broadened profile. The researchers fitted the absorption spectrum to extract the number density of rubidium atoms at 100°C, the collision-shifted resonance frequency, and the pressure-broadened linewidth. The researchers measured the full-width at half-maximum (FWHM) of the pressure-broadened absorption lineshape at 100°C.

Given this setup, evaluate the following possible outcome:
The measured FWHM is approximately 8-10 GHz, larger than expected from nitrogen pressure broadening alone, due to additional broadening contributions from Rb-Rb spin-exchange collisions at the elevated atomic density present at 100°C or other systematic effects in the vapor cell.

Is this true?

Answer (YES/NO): NO